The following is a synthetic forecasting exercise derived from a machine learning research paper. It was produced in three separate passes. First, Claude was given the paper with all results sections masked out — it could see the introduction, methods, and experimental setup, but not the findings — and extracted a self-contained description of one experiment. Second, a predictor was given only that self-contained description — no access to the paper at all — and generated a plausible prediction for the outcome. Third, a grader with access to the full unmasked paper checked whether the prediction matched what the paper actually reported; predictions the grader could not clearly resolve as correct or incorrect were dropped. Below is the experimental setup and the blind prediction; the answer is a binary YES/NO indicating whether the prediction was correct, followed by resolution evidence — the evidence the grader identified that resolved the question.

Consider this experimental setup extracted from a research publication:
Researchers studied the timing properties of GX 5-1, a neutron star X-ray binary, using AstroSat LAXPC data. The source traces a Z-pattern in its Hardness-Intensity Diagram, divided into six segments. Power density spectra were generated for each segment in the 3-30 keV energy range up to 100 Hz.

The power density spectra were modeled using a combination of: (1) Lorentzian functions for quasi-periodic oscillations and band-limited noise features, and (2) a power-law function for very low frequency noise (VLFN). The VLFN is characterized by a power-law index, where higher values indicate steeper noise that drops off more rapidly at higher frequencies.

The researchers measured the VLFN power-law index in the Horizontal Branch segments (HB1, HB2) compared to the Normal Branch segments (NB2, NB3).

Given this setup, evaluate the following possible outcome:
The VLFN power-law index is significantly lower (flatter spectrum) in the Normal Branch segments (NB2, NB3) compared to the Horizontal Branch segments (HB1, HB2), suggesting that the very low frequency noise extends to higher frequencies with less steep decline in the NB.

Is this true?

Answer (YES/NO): NO